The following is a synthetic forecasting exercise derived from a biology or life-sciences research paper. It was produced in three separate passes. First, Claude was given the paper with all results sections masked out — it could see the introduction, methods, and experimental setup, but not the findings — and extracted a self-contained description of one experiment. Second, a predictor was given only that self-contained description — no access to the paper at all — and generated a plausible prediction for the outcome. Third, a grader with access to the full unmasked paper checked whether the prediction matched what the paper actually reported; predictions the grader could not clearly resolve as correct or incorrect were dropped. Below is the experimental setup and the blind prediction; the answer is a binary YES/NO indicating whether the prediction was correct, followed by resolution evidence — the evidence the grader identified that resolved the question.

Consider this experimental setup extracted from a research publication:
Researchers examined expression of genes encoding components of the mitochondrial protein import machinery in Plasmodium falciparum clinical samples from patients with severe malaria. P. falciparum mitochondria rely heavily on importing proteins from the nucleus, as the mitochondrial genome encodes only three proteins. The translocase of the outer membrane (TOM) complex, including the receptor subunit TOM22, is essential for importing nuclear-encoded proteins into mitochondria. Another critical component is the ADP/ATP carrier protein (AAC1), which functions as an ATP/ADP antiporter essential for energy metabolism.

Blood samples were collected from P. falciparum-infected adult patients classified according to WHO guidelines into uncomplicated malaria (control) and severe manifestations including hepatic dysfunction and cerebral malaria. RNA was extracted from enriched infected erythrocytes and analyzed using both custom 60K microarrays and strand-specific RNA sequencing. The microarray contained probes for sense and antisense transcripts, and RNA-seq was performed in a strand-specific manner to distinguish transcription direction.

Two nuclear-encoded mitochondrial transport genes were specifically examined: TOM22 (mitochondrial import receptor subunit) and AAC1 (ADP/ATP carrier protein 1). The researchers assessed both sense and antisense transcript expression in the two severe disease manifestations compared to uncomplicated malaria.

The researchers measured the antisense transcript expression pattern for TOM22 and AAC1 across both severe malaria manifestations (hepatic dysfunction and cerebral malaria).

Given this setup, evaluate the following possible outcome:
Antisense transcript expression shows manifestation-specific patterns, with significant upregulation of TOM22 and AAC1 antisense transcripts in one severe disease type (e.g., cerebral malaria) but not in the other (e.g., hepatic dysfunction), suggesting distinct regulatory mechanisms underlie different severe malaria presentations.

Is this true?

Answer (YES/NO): NO